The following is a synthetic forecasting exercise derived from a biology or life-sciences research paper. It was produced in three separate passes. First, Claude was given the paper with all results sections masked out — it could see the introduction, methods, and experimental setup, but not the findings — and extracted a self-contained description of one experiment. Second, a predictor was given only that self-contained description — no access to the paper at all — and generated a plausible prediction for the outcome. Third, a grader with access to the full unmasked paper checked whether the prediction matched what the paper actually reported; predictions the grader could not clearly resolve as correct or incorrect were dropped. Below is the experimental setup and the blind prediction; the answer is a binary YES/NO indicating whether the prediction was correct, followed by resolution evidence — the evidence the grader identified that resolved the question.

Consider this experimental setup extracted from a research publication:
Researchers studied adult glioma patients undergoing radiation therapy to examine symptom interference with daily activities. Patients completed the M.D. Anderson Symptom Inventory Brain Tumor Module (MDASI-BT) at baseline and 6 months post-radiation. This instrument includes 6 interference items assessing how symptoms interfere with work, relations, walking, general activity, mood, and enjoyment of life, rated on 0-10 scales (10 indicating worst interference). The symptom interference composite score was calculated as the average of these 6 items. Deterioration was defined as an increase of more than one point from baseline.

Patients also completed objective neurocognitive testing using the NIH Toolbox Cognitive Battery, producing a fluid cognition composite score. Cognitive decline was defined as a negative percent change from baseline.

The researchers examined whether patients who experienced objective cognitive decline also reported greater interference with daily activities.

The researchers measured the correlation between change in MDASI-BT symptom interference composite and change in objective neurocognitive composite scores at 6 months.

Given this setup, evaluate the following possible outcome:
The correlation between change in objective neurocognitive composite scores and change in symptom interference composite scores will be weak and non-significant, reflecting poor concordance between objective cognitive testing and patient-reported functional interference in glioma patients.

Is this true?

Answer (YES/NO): YES